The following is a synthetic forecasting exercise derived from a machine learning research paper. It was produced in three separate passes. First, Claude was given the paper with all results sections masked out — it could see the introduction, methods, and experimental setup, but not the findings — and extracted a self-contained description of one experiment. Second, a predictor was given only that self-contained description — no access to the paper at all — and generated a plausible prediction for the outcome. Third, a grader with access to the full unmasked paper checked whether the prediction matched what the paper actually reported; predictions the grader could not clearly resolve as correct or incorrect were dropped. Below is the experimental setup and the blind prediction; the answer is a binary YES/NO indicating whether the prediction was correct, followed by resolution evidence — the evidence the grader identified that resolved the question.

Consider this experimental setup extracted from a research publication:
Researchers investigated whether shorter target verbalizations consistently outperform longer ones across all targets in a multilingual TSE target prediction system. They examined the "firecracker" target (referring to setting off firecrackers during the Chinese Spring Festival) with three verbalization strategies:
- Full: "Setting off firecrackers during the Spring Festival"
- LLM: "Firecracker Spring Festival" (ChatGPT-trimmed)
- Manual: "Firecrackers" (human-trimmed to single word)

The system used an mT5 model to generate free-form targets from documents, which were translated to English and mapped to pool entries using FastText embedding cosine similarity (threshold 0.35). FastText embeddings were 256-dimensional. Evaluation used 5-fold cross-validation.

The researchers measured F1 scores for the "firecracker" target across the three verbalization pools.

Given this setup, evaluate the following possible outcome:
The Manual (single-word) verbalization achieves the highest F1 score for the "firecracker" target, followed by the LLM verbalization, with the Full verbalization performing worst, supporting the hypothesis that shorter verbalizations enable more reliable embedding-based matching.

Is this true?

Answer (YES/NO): NO